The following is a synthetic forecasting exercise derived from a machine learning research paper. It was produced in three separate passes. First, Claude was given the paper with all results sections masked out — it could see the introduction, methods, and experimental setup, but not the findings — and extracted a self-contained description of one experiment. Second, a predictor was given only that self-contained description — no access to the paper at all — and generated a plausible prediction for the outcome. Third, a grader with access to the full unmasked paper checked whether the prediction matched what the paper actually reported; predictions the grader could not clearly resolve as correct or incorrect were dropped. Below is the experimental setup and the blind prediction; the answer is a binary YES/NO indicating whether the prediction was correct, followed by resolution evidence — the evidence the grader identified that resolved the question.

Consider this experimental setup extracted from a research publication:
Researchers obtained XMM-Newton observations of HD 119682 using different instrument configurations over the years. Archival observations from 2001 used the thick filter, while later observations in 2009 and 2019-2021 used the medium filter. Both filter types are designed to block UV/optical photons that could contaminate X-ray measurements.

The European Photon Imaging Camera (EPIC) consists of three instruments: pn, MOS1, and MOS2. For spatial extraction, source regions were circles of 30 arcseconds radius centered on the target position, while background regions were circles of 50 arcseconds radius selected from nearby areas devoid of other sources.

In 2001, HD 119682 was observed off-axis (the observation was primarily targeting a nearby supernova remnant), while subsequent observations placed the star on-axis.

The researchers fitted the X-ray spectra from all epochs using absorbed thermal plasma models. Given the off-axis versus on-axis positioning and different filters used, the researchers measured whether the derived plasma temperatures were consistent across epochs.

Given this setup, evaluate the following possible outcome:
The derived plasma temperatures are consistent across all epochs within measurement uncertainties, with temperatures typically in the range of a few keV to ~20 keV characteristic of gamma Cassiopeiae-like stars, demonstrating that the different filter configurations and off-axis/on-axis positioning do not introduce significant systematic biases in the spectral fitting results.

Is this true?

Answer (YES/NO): YES